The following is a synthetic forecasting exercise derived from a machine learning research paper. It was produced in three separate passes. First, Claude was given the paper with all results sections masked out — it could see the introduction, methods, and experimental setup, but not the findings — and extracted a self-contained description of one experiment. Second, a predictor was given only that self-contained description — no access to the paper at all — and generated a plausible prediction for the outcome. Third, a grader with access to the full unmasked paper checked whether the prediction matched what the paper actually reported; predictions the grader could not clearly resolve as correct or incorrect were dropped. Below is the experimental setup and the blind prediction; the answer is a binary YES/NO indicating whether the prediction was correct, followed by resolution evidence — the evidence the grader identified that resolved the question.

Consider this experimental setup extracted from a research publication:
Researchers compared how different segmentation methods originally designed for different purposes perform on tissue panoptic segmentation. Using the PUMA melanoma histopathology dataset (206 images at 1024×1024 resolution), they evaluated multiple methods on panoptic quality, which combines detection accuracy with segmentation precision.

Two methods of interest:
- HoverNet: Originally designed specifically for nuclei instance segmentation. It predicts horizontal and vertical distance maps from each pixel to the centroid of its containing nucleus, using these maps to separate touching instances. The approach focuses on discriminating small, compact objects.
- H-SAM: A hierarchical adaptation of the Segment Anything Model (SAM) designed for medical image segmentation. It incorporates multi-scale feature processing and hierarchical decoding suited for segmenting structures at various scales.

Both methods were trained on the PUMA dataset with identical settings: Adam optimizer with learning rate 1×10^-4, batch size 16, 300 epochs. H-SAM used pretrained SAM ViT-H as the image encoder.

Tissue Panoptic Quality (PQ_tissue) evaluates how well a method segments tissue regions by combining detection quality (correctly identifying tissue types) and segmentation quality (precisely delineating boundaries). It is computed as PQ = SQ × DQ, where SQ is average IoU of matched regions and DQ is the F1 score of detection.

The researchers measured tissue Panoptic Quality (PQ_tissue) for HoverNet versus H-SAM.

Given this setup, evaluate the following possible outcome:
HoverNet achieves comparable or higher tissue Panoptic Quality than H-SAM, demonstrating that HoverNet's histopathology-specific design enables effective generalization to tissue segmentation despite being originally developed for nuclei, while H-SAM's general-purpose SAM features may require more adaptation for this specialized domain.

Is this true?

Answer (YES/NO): NO